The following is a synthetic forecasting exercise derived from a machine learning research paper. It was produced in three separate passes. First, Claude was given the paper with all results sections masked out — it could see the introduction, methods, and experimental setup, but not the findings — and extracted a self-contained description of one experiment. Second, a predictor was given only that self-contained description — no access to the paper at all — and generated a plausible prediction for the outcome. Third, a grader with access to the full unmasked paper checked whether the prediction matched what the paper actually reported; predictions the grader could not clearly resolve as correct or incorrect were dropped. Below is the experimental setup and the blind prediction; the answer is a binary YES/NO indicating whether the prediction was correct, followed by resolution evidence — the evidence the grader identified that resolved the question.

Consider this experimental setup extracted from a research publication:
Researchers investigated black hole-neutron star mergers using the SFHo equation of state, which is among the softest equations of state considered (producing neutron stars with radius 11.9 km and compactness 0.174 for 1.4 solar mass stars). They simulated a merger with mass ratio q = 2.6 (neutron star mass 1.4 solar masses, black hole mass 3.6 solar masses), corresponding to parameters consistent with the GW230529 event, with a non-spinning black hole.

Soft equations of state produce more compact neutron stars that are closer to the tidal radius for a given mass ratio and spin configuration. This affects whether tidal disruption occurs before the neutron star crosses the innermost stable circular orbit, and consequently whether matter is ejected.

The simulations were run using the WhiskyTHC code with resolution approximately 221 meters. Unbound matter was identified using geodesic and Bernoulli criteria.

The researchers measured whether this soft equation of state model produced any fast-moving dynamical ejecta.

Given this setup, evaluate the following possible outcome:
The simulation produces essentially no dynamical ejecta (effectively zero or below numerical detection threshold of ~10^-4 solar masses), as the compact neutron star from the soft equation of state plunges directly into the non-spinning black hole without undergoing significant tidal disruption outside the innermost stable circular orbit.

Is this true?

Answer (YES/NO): NO